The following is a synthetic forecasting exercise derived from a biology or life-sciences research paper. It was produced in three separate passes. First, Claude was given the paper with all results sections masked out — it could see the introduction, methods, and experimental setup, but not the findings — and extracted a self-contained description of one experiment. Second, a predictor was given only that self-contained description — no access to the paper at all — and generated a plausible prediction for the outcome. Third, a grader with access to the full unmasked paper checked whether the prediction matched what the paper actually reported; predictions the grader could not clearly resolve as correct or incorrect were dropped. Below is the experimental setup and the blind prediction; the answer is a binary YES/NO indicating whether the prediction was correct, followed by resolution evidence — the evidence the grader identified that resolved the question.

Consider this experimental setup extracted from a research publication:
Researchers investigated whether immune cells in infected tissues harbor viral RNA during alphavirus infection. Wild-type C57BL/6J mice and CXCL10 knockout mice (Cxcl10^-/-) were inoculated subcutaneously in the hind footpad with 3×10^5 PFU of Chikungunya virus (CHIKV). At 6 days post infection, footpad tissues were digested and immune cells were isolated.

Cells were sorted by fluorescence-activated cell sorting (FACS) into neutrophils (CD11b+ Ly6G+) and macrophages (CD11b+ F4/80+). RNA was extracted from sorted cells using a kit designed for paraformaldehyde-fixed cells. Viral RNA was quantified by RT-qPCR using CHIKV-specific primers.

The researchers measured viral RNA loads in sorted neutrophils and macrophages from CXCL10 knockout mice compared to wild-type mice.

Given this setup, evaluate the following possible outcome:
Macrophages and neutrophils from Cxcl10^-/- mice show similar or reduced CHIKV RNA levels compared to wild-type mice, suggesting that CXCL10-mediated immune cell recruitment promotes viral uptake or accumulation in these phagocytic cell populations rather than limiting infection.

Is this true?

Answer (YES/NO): YES